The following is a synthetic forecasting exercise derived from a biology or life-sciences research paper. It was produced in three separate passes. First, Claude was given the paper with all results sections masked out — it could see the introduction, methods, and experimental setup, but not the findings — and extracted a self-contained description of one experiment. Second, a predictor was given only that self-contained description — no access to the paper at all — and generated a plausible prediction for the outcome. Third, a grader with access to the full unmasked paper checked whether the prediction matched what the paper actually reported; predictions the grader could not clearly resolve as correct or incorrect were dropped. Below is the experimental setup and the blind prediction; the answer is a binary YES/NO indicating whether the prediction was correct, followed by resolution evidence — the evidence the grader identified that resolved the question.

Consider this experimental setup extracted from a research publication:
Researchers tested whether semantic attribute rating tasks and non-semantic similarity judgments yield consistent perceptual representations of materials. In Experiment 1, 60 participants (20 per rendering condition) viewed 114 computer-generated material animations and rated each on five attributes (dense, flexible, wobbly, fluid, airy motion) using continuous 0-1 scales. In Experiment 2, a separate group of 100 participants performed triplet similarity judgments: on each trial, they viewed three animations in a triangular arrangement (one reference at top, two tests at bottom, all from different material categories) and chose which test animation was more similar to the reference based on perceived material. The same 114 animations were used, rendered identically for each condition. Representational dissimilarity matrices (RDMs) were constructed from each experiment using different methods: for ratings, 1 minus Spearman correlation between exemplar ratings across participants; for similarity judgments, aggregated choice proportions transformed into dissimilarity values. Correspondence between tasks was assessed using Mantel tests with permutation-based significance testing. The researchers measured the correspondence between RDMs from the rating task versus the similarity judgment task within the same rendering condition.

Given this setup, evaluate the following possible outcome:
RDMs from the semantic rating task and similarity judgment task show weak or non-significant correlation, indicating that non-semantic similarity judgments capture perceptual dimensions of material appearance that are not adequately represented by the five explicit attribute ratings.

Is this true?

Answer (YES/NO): NO